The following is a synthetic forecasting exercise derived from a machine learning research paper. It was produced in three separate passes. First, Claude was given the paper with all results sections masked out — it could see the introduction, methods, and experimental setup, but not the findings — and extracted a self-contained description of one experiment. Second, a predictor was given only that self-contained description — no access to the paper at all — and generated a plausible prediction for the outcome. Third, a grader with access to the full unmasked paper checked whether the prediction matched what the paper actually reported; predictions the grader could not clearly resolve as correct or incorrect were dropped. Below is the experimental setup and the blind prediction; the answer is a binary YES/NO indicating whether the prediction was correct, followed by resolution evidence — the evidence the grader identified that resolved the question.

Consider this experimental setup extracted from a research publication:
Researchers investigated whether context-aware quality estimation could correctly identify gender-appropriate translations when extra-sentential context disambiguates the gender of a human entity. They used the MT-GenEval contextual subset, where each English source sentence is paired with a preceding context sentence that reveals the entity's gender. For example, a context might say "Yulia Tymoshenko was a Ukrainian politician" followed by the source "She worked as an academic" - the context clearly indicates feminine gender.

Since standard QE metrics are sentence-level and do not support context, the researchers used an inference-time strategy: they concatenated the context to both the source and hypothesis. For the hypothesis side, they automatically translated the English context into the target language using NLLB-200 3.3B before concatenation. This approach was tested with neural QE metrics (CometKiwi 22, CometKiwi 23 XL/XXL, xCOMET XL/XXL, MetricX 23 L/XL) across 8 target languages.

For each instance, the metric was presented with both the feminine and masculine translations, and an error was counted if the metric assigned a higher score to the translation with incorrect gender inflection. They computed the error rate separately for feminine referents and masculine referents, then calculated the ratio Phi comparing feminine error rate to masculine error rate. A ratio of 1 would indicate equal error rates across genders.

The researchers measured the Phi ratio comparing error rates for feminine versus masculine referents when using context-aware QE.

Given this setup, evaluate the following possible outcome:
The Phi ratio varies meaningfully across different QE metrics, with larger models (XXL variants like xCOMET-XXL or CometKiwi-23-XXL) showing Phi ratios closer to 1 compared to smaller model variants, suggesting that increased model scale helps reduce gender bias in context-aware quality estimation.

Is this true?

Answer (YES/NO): NO